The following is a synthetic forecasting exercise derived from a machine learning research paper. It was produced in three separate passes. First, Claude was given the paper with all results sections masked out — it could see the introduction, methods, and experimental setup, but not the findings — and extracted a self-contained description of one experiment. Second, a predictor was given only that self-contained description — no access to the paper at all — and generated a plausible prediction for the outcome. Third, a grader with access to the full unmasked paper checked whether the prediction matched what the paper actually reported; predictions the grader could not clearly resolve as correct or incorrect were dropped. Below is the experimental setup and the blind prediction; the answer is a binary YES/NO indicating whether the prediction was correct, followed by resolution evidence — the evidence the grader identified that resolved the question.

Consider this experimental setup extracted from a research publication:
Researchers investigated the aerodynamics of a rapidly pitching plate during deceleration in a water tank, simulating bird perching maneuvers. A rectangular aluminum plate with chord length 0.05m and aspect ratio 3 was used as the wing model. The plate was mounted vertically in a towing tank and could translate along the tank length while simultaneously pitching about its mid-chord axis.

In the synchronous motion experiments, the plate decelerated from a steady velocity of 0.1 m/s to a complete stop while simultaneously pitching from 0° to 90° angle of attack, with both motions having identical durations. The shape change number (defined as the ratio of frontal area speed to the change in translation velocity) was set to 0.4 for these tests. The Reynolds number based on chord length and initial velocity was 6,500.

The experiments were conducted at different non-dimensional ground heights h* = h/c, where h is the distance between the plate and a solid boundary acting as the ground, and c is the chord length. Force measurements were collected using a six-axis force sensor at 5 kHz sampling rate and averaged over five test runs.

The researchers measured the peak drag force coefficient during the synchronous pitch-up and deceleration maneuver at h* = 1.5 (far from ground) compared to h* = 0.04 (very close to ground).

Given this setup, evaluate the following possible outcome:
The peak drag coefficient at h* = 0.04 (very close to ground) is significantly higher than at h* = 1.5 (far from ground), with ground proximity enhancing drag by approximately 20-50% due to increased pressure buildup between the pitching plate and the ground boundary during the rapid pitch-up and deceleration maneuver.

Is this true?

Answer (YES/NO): NO